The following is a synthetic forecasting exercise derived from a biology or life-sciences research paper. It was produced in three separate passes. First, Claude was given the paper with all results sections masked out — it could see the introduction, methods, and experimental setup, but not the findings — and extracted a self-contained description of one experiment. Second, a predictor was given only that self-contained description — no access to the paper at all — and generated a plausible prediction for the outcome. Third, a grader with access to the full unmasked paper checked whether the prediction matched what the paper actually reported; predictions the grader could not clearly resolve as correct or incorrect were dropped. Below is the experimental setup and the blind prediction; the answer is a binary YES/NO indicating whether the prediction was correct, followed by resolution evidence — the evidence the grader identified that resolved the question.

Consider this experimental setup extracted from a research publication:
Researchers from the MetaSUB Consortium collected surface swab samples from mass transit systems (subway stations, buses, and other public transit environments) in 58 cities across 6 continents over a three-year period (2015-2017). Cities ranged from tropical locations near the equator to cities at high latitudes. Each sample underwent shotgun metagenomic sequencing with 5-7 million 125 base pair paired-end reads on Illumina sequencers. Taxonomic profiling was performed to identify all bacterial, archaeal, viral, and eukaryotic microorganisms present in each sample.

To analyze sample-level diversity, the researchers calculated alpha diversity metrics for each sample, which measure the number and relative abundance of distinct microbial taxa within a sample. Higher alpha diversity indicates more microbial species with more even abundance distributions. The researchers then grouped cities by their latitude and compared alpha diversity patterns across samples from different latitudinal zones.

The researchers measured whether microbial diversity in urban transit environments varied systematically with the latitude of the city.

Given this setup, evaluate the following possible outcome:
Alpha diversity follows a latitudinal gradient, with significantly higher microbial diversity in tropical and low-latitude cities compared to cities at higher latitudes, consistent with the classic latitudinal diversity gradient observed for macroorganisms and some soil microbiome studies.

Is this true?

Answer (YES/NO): YES